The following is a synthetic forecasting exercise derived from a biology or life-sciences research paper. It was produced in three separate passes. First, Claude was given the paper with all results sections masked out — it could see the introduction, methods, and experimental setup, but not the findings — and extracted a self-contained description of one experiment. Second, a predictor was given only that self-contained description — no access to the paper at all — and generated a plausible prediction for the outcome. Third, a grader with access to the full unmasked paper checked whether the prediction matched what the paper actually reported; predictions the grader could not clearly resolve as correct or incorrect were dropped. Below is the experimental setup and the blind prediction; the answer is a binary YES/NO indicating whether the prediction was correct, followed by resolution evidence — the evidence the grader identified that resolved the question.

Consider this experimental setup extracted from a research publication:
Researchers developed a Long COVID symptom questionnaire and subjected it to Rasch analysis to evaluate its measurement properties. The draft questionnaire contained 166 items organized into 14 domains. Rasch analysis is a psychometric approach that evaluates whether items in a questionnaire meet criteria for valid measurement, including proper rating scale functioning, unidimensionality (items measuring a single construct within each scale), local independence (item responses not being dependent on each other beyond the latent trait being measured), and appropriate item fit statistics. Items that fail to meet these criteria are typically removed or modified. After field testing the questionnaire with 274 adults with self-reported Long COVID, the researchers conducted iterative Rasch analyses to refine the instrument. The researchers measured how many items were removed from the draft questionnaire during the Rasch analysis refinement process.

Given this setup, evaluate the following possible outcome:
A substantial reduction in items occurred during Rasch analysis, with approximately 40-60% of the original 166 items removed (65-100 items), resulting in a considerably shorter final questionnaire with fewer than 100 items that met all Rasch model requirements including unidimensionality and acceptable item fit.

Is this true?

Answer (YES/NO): NO